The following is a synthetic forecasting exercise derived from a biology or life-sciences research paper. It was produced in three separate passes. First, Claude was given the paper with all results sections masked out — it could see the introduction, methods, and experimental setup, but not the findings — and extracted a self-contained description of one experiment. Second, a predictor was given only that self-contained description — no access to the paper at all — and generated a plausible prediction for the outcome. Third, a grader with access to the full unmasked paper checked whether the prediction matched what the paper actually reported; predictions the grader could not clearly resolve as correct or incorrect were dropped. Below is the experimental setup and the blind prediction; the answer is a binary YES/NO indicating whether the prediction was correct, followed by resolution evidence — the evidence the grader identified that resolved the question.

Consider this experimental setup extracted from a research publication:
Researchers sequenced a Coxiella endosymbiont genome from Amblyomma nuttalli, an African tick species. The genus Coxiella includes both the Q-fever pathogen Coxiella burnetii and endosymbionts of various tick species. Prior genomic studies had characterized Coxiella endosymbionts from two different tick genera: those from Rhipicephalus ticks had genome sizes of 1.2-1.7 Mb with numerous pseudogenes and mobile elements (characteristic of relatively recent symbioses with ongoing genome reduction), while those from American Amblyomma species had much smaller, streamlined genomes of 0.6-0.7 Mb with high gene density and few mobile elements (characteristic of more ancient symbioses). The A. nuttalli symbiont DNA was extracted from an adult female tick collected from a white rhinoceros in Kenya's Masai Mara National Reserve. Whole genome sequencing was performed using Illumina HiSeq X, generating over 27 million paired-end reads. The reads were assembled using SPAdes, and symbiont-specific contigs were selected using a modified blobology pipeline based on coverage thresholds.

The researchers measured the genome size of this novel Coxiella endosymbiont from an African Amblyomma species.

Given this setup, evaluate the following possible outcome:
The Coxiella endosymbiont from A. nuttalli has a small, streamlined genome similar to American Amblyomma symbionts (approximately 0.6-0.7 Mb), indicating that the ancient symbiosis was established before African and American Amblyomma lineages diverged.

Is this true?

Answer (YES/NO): NO